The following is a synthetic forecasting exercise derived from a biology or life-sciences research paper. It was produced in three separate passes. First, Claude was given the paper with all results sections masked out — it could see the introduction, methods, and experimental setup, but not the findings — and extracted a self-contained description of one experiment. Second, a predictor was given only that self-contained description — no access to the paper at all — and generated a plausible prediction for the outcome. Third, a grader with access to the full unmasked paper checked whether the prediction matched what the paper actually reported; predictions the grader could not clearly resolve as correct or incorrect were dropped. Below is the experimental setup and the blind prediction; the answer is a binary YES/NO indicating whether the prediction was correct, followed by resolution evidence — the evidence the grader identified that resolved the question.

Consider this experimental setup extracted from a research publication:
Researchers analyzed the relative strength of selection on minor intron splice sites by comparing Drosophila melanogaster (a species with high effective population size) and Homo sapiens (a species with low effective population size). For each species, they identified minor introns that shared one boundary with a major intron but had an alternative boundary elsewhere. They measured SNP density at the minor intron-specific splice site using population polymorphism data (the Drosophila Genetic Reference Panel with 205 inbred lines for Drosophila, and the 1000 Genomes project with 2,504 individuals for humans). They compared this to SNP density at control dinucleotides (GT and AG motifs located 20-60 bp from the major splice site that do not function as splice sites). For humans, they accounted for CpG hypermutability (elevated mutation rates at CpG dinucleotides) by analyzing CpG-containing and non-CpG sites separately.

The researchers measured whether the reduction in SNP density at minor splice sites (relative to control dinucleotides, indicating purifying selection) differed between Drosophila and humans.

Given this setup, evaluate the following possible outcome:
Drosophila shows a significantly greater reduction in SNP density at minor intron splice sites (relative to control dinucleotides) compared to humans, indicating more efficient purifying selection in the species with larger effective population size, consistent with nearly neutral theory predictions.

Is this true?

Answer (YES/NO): YES